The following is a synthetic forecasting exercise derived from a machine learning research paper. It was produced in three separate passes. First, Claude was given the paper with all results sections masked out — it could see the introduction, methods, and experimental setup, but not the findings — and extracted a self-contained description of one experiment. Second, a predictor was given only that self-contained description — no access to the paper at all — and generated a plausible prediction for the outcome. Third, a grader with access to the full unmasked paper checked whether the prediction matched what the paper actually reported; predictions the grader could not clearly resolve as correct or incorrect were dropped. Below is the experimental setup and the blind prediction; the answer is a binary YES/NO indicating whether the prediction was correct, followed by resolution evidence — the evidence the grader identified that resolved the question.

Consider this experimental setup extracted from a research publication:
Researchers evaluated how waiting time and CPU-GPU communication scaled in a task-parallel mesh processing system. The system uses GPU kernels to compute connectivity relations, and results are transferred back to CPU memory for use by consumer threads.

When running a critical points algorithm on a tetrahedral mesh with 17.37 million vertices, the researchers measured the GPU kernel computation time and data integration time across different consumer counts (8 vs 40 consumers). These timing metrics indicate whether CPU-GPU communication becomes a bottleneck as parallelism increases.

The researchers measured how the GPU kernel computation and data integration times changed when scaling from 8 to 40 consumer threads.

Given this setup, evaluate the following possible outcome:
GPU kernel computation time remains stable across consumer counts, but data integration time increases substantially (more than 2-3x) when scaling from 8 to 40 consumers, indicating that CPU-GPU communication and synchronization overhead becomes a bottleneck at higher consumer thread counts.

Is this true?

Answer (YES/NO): NO